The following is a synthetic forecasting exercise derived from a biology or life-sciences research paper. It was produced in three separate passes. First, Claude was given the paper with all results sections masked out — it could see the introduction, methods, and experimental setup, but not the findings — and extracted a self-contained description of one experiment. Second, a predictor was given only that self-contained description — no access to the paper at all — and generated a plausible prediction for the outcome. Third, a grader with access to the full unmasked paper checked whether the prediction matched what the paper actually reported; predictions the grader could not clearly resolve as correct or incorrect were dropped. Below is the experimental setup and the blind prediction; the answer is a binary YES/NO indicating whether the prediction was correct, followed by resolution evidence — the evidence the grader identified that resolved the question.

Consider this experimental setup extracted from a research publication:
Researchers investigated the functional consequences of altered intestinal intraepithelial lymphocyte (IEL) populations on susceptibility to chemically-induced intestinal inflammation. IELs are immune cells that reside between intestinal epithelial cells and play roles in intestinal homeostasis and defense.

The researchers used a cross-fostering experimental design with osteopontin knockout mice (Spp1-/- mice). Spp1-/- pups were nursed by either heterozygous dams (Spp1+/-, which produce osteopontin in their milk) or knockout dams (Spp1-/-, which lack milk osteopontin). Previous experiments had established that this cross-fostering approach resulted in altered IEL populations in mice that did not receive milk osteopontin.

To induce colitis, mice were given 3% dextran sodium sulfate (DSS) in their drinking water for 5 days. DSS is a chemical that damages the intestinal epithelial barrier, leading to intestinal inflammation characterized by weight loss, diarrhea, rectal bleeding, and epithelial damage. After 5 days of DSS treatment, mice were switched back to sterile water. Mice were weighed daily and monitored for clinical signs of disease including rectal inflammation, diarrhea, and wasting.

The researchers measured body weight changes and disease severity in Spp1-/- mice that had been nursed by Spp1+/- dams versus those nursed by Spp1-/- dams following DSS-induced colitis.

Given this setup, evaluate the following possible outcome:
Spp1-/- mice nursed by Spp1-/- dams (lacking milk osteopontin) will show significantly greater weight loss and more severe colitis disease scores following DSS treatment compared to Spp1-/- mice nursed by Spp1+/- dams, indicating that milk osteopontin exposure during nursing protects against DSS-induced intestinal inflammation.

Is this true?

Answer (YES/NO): NO